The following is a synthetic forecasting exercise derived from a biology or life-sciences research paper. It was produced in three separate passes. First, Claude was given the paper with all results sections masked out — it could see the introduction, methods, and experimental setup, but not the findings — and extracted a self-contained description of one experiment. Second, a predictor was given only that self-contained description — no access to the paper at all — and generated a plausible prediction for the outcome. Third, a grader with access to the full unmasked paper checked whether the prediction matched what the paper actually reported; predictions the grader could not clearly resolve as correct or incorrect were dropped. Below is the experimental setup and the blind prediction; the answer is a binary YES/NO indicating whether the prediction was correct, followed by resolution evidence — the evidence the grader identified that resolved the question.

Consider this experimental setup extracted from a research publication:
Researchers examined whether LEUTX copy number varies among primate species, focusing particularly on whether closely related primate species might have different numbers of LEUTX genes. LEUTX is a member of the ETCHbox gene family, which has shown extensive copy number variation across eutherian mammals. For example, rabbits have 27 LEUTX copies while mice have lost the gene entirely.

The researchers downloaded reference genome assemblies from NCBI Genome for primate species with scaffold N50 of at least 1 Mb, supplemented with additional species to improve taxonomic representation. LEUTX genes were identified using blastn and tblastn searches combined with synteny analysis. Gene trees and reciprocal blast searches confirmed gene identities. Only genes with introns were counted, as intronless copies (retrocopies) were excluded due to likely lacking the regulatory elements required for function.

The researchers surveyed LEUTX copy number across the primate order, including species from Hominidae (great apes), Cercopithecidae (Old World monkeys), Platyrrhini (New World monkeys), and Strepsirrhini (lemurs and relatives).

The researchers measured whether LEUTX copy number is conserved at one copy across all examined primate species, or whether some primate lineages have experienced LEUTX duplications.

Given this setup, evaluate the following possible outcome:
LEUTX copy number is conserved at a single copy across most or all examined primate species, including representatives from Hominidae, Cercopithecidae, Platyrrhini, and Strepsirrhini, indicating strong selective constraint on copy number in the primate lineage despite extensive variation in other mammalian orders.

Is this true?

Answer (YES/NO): YES